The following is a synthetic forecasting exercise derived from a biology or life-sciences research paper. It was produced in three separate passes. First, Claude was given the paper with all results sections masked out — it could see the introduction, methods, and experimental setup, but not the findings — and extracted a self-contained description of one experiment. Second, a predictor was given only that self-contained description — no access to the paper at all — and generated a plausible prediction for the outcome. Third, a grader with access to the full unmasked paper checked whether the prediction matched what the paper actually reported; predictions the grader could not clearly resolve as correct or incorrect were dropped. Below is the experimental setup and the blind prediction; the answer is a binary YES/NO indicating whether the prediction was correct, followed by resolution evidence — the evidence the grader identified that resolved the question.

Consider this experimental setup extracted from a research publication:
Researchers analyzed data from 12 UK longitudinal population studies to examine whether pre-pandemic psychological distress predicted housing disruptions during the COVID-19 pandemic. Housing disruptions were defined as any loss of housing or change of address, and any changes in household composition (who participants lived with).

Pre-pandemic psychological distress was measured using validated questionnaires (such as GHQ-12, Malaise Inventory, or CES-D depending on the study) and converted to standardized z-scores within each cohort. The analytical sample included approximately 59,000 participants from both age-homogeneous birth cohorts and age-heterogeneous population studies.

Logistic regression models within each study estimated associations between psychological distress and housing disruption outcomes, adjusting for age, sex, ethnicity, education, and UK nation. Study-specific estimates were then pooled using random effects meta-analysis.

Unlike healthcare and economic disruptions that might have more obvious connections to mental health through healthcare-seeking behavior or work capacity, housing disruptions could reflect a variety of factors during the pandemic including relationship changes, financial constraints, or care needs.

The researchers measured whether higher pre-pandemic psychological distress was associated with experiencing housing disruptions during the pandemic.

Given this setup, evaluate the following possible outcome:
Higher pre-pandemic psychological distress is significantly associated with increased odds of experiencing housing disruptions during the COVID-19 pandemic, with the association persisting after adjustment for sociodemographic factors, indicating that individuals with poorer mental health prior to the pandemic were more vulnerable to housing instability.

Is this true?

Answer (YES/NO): NO